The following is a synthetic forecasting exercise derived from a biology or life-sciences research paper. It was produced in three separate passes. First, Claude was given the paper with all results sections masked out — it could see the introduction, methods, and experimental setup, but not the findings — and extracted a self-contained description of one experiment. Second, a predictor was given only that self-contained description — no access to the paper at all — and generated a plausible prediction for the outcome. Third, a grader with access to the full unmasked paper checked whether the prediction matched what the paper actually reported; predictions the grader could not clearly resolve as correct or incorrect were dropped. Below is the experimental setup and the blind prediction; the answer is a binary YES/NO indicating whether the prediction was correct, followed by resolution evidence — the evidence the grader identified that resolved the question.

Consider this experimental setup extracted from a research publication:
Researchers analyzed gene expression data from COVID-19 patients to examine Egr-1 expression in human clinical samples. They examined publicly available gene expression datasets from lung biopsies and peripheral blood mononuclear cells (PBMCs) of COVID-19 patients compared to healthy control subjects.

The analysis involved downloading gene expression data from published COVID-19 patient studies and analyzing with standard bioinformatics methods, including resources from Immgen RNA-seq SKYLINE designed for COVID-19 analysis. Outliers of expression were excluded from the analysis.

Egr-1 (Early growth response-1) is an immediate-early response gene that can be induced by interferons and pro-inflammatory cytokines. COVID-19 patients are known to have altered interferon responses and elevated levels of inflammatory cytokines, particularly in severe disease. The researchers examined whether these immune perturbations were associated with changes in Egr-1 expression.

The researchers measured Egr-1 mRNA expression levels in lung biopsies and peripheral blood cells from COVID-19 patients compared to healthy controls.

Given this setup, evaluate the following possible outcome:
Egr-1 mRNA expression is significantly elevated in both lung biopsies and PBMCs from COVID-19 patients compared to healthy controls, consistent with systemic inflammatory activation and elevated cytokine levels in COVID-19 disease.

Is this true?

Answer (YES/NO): NO